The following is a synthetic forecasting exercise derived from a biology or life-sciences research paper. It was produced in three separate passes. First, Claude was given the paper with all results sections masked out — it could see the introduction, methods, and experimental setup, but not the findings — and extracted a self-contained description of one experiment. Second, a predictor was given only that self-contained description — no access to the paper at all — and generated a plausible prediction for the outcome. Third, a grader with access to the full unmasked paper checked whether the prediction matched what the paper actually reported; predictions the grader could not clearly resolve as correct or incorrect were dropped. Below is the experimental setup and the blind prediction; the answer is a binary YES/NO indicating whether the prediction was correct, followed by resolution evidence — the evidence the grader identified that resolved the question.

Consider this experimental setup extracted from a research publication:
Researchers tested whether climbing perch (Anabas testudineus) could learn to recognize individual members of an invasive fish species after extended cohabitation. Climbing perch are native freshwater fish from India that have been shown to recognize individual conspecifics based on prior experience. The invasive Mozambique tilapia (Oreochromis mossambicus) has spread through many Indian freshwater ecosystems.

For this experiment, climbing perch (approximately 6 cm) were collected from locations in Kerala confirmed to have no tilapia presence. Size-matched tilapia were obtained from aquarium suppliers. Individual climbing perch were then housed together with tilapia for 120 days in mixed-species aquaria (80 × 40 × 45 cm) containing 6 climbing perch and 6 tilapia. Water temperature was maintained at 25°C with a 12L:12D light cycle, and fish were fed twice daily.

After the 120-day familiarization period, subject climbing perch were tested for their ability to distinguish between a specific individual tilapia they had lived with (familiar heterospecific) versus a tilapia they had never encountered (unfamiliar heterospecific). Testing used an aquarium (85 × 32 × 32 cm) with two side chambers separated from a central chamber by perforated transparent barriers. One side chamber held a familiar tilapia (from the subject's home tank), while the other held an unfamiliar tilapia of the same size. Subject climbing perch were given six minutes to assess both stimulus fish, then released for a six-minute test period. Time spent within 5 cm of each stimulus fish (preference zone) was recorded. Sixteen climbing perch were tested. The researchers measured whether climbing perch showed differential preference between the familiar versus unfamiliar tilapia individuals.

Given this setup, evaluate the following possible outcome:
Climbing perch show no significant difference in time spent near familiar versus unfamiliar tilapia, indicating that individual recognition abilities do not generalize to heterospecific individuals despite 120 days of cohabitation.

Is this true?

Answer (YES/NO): YES